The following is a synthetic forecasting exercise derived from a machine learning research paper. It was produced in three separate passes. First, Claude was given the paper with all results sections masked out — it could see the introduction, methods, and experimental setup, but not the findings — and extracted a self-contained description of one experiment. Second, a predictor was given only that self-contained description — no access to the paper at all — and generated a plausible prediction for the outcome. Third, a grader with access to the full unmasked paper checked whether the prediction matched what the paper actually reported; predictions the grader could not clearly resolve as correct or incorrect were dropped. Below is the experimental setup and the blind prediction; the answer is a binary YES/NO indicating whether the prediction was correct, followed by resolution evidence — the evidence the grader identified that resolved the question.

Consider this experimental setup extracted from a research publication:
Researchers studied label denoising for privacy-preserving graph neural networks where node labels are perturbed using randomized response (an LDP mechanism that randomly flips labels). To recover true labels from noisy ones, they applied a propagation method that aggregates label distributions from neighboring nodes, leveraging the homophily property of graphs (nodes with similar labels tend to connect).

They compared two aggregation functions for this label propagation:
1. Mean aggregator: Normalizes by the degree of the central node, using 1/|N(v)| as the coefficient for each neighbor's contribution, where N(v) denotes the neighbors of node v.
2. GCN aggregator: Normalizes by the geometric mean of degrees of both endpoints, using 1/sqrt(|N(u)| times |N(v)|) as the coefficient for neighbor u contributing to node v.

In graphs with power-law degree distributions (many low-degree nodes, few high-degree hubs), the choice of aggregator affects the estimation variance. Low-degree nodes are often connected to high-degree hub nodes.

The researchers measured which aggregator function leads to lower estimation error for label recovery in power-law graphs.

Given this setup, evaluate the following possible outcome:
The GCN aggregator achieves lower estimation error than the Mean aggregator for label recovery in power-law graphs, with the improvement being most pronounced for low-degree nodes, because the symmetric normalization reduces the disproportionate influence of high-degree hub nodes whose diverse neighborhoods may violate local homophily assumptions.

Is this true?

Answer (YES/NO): NO